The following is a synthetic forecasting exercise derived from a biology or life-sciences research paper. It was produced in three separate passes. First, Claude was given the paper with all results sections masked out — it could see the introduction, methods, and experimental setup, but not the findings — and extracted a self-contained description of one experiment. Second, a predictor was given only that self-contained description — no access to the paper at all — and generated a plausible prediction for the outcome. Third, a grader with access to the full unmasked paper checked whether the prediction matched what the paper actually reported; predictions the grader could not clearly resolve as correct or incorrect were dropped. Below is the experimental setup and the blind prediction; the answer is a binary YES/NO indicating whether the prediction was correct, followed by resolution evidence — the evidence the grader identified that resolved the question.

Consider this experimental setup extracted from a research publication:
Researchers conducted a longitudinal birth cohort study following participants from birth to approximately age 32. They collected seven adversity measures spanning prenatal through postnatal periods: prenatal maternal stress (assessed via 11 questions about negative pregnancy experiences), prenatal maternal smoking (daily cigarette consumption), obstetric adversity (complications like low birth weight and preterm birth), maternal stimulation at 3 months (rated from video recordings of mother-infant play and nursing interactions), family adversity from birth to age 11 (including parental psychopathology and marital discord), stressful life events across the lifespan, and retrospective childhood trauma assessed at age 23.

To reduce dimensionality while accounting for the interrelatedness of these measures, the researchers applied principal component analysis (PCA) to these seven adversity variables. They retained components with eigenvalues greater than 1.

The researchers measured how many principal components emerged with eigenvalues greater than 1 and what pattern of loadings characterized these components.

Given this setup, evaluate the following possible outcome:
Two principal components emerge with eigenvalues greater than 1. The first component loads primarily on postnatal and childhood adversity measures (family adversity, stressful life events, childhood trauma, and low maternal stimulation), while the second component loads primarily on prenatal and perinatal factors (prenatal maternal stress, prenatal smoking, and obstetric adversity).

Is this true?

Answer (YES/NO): NO